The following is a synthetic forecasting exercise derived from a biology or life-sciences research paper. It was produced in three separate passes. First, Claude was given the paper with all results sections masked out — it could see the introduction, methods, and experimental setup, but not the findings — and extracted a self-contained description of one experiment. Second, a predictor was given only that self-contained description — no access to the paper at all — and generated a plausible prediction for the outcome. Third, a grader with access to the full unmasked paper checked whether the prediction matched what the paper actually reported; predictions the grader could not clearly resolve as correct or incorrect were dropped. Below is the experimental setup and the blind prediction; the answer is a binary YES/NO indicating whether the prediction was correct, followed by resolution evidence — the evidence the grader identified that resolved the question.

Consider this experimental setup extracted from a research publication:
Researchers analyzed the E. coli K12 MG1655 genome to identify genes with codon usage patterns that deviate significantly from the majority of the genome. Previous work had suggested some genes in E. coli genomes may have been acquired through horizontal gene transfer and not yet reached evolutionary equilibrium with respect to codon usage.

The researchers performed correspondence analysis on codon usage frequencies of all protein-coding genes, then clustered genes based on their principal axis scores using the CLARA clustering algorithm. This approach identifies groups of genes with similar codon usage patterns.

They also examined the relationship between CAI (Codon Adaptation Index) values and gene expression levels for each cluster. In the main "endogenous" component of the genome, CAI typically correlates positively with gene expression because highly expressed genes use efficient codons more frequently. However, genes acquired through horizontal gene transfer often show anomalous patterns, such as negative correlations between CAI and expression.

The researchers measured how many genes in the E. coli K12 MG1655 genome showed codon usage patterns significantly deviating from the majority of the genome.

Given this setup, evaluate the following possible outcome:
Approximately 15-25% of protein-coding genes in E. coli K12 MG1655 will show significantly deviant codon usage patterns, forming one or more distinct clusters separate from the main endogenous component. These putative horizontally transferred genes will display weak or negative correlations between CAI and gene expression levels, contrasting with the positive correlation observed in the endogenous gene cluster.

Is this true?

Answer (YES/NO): YES